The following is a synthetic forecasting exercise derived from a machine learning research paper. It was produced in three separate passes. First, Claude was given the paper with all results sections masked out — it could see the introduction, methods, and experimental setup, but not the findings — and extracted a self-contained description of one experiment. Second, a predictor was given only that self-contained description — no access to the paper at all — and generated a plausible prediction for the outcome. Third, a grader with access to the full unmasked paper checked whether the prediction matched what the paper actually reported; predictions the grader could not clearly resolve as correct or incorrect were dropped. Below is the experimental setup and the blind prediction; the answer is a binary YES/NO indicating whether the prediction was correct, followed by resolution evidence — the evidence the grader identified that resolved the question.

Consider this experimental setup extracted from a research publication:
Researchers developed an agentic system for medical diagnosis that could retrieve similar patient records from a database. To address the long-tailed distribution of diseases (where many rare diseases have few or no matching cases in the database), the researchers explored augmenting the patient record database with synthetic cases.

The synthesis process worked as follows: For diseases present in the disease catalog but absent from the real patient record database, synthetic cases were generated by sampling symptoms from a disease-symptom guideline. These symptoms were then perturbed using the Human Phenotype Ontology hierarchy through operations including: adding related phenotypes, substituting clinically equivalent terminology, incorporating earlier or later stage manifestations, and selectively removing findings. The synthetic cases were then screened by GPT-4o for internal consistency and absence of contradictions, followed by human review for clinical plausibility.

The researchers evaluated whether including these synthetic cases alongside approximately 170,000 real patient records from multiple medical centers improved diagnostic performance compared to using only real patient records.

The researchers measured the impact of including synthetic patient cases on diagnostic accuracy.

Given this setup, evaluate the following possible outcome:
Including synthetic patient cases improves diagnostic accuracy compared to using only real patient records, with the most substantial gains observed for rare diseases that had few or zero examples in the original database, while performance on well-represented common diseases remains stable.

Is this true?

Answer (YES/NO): NO